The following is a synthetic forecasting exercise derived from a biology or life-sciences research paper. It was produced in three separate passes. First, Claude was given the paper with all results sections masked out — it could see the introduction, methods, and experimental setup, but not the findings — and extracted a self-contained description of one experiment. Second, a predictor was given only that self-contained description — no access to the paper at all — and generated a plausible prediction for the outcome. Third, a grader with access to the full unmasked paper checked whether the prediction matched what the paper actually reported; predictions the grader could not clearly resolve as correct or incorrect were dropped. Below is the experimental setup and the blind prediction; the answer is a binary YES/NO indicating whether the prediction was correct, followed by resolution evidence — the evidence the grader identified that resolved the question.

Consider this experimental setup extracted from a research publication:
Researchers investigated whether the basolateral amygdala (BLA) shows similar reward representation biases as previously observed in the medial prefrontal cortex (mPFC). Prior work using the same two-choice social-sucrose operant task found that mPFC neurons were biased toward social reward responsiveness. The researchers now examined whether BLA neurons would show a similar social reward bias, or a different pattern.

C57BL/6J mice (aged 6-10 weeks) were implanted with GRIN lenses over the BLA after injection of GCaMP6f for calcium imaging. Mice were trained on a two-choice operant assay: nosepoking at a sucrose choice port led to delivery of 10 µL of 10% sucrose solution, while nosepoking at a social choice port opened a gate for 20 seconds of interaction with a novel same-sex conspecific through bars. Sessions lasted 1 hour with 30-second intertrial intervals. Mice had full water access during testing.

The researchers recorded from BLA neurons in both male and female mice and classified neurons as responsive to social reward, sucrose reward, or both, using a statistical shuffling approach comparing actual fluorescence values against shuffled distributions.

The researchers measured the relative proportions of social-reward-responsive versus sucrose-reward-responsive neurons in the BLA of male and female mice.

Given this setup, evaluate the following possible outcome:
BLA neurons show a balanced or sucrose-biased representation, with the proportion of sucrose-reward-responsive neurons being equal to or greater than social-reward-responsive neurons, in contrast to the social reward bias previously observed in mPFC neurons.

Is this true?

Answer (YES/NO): YES